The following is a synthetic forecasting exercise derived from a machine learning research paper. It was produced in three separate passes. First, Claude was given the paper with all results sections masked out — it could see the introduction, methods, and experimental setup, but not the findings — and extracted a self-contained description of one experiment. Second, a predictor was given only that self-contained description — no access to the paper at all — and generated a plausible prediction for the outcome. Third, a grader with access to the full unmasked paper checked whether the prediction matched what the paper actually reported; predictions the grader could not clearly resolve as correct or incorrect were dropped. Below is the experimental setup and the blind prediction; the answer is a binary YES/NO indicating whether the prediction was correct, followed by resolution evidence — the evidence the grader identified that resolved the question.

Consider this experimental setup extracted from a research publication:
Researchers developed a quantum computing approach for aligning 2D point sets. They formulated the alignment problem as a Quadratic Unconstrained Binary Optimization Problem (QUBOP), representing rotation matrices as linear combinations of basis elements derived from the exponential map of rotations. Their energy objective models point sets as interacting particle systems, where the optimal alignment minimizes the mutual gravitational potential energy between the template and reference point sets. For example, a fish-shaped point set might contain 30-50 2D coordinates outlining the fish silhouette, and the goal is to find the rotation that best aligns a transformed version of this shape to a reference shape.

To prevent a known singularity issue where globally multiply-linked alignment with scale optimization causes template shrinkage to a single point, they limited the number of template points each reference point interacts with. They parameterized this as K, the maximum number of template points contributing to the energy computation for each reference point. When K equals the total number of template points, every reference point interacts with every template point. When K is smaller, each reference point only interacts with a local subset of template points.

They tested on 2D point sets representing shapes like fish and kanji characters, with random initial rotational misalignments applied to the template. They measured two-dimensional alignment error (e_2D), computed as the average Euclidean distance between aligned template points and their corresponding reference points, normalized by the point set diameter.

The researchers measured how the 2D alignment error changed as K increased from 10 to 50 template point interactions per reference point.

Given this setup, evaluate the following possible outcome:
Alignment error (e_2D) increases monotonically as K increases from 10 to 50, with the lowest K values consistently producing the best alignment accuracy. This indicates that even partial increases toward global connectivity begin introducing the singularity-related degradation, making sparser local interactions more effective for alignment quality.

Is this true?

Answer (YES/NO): YES